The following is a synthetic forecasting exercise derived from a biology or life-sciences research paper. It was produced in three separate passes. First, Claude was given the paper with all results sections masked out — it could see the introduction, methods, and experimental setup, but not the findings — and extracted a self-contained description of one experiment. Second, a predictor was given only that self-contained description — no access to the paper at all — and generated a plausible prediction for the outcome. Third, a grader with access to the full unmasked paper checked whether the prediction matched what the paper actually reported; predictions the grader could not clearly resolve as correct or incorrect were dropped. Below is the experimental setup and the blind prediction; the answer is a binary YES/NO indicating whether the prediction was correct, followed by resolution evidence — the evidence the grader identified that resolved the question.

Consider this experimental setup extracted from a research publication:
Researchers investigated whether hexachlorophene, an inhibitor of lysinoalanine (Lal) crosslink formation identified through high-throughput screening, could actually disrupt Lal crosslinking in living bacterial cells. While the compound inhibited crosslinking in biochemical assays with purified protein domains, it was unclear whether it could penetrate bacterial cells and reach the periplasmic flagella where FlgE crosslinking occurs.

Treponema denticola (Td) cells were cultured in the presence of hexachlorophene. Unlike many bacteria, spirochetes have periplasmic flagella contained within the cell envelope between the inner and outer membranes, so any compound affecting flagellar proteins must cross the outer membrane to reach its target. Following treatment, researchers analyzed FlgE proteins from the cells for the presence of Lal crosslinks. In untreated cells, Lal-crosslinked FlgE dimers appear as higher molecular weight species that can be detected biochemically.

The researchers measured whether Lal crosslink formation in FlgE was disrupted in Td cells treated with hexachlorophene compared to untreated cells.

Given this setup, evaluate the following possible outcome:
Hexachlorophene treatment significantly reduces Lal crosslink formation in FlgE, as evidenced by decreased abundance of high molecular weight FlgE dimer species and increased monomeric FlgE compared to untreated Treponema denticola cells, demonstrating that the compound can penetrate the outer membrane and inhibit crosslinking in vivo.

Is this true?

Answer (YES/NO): NO